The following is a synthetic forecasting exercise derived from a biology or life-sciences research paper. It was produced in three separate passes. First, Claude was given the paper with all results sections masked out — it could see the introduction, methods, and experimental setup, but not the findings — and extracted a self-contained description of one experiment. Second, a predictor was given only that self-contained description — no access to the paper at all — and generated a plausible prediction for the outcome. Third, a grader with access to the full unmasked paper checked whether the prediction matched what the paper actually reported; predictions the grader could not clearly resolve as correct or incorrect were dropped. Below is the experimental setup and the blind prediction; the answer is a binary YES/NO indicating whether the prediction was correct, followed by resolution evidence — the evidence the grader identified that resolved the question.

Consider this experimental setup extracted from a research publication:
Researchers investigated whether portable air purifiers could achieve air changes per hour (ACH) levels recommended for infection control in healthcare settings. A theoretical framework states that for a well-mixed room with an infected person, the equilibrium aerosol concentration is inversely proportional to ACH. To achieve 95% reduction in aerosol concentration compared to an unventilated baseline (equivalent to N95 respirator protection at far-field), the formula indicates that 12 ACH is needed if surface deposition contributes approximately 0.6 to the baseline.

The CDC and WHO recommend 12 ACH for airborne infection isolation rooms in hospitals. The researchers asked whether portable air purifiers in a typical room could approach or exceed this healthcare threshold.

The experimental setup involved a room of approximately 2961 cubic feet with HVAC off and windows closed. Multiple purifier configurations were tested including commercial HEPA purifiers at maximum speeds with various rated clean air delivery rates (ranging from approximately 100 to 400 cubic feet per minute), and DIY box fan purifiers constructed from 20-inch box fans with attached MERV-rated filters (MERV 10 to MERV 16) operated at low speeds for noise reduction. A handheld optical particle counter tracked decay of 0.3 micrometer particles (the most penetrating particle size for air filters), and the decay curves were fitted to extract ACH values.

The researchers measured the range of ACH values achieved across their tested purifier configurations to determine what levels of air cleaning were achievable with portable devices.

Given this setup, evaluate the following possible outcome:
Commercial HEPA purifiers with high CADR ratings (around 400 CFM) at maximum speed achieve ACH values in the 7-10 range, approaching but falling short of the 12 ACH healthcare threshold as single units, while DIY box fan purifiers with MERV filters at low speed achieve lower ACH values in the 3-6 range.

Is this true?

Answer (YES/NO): NO